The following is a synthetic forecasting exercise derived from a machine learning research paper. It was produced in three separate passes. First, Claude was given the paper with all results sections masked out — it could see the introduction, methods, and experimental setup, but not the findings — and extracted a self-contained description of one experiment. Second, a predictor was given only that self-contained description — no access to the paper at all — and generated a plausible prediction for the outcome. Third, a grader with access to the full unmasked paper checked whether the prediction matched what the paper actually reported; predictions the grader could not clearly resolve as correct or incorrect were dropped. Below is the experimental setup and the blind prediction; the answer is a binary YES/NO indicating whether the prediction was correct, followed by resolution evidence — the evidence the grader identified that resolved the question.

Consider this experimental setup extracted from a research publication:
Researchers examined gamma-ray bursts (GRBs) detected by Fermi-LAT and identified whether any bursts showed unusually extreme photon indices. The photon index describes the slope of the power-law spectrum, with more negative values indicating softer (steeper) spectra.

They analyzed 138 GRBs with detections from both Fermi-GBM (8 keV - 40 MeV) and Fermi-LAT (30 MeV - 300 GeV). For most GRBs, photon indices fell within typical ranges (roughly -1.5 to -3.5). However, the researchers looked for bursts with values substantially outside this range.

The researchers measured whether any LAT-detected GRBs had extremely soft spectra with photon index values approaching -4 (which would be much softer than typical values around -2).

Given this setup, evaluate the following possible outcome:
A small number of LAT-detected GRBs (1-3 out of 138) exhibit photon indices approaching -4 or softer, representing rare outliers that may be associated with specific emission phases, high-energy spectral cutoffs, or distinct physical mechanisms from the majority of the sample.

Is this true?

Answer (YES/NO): YES